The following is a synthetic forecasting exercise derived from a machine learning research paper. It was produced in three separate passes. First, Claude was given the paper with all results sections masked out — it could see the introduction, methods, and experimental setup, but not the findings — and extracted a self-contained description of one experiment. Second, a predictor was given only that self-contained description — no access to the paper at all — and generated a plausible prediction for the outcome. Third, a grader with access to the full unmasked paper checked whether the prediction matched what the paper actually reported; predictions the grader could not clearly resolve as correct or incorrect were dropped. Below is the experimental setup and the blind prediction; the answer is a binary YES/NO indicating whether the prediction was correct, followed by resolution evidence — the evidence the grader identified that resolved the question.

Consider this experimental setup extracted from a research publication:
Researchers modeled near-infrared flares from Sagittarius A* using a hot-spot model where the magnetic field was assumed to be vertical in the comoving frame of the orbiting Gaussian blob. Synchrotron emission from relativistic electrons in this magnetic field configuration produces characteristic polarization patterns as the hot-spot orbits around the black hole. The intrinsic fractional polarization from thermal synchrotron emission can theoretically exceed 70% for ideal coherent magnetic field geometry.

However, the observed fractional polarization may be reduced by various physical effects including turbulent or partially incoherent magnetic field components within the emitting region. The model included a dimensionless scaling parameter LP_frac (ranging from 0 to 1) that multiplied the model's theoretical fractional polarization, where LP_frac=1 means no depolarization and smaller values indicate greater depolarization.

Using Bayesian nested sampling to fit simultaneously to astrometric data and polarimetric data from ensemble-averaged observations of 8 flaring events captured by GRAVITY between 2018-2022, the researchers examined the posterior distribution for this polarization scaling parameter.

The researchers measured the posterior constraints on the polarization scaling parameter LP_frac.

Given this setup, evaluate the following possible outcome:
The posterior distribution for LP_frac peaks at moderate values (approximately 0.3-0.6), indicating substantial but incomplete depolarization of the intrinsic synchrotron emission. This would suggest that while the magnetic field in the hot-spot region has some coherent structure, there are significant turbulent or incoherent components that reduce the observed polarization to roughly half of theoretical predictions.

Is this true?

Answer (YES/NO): NO